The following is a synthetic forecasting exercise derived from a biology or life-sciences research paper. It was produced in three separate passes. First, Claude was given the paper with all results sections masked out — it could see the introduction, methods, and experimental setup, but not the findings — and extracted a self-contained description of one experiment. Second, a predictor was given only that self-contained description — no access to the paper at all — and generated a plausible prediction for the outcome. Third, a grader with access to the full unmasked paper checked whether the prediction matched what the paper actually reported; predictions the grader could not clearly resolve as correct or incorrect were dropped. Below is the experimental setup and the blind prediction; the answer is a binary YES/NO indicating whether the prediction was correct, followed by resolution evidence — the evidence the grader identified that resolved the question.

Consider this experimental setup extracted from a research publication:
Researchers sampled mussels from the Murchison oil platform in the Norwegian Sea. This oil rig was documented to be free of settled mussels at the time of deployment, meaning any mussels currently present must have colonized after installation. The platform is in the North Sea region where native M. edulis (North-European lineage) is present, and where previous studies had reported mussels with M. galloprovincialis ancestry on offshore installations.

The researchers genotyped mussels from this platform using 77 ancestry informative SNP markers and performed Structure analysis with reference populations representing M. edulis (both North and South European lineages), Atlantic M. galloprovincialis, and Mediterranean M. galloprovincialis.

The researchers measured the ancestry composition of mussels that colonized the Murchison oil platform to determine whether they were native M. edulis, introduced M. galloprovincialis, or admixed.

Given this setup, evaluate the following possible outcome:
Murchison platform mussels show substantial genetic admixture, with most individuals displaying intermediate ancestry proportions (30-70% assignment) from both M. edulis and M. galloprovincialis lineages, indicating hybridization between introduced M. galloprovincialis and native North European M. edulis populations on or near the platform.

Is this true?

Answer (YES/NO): NO